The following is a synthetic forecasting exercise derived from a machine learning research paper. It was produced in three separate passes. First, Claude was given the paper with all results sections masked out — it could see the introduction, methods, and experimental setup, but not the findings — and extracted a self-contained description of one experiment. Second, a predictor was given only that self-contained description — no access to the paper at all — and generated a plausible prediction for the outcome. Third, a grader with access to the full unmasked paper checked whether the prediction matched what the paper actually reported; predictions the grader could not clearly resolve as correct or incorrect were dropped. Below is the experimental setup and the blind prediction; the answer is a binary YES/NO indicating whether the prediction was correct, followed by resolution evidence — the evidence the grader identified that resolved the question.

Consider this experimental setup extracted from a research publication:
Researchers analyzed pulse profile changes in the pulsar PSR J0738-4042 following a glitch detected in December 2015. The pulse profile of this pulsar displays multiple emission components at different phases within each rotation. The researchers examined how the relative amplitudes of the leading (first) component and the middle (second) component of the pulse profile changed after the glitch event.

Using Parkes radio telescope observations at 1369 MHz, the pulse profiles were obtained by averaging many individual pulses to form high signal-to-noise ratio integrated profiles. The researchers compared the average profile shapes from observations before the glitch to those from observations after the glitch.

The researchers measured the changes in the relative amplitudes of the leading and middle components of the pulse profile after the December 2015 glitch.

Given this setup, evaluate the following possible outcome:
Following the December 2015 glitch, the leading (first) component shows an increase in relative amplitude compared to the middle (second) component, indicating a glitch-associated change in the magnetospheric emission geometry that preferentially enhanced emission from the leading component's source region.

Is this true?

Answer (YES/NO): NO